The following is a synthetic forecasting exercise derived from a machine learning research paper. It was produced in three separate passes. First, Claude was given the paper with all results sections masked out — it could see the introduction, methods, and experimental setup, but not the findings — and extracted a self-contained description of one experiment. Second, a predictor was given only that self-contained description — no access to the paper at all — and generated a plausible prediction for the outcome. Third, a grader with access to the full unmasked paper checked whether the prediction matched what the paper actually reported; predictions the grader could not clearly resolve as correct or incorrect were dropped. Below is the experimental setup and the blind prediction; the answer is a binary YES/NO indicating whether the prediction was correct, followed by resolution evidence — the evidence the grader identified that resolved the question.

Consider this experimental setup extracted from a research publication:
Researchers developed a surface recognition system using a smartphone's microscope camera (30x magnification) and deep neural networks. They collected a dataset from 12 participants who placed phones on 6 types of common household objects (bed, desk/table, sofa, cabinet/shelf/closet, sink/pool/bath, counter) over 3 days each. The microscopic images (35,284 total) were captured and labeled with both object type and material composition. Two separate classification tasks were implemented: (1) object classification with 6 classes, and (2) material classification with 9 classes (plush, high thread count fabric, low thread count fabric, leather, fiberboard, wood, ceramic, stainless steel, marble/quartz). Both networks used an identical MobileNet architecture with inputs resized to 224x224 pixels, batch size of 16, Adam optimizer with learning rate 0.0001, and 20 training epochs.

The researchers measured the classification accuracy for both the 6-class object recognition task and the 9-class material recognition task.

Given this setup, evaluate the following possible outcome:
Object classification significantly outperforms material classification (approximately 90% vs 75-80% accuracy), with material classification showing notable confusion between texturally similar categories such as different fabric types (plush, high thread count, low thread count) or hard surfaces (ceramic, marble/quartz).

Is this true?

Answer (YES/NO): NO